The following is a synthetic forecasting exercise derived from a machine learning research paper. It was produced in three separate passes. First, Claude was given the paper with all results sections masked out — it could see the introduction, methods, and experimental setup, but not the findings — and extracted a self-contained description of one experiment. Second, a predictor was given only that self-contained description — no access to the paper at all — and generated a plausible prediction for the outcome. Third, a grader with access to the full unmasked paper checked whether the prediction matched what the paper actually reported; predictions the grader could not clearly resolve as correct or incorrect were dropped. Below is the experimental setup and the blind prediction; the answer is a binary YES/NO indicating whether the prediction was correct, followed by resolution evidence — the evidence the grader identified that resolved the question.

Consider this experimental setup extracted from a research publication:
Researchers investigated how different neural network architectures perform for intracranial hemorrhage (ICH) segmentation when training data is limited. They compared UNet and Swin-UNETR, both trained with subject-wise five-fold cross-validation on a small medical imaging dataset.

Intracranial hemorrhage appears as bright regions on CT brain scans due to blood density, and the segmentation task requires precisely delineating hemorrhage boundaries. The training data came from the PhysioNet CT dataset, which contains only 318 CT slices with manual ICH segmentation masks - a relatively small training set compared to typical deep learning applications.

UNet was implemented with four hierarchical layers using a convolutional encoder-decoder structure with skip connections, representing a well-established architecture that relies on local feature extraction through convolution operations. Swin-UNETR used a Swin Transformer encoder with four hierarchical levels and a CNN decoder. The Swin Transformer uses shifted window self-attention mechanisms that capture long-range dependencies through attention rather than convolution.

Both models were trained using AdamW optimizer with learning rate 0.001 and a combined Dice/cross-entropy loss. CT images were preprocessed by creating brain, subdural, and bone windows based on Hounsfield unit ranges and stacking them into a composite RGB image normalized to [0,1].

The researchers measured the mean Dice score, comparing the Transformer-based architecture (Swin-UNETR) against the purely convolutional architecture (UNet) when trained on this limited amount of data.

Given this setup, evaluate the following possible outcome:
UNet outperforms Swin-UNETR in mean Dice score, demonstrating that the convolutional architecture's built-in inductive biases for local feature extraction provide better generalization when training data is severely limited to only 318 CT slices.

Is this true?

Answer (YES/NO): NO